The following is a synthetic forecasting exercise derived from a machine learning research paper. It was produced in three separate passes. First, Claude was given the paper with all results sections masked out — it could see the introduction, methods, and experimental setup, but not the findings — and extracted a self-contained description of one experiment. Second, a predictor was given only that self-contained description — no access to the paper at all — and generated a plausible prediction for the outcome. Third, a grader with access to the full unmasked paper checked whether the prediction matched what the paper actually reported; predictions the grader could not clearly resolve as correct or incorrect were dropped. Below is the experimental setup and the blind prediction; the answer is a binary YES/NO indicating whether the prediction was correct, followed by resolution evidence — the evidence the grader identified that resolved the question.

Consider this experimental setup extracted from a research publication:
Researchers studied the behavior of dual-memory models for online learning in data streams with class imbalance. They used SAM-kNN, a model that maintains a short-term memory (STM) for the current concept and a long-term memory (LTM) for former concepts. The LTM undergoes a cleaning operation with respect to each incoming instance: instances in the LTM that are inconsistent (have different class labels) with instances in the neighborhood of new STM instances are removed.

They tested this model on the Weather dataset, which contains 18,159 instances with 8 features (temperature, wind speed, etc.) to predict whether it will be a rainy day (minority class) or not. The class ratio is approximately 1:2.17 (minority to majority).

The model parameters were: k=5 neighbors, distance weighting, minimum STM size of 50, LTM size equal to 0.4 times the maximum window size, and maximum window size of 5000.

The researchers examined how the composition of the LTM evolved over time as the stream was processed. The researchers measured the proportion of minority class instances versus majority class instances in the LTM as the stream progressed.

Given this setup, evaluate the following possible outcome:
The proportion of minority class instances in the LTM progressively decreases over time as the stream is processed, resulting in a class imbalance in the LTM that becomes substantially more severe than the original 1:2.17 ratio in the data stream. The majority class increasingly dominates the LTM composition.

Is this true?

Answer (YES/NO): YES